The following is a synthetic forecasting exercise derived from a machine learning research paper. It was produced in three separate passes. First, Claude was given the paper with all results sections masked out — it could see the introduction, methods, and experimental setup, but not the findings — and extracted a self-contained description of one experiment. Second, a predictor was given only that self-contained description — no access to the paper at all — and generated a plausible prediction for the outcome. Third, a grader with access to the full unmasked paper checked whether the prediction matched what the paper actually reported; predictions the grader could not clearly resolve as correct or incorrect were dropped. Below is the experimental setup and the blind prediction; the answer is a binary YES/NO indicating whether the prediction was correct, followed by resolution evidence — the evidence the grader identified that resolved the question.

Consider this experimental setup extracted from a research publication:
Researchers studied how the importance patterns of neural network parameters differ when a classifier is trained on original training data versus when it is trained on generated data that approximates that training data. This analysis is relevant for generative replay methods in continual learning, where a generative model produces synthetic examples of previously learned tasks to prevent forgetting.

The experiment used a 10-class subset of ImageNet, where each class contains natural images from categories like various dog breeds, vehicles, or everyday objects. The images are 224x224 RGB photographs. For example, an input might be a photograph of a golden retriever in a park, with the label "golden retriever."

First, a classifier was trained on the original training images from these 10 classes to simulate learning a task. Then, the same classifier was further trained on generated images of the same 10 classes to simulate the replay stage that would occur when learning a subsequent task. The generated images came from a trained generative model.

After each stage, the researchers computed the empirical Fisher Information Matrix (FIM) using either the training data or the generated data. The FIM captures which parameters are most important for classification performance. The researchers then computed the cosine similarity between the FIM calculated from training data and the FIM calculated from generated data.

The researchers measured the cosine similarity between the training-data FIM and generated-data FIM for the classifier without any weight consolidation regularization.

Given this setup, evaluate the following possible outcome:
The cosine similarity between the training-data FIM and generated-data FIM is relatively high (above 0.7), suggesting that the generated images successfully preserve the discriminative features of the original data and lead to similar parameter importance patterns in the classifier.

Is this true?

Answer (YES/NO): NO